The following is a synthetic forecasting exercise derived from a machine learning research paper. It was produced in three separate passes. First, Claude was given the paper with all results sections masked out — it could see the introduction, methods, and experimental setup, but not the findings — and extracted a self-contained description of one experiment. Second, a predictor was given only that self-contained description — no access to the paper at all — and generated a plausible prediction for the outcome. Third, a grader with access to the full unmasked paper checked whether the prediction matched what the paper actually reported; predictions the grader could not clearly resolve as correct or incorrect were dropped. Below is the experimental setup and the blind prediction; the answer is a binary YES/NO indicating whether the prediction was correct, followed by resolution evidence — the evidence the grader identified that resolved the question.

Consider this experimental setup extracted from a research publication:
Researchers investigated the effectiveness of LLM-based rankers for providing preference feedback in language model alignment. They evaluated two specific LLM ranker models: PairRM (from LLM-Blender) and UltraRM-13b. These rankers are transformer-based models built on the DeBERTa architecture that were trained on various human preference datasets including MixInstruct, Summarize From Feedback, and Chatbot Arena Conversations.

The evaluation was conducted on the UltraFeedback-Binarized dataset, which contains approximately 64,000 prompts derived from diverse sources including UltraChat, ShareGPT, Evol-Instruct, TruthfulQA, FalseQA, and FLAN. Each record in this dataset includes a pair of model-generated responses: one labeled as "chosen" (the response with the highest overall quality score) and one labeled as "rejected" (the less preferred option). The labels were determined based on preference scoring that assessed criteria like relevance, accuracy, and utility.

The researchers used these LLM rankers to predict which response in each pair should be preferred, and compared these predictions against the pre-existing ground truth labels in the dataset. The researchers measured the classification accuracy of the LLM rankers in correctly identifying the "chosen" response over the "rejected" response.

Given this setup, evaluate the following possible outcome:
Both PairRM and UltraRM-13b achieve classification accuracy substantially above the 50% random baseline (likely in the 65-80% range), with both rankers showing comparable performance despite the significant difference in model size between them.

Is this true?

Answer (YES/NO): YES